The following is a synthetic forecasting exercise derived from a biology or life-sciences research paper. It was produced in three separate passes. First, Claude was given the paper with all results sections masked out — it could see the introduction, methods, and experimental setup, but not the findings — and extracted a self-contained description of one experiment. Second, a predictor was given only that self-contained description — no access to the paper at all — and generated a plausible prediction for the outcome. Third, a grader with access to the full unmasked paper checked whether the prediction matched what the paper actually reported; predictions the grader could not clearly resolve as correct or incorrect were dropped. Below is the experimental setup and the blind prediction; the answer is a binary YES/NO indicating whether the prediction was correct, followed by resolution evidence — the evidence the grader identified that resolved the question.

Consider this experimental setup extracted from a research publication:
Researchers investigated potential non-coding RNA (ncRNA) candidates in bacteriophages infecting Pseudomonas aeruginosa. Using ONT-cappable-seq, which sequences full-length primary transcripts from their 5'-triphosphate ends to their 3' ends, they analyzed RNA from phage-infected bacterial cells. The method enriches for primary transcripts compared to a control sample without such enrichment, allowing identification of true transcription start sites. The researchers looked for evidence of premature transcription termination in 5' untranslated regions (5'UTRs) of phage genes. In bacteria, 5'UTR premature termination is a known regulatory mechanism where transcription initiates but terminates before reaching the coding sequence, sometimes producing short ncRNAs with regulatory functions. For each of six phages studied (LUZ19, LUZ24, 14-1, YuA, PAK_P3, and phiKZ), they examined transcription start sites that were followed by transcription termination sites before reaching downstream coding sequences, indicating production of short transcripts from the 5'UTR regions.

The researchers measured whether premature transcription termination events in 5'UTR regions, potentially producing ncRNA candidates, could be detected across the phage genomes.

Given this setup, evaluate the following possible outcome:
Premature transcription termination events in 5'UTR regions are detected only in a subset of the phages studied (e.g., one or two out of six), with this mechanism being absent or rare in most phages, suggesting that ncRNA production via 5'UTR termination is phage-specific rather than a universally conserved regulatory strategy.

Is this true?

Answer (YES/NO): NO